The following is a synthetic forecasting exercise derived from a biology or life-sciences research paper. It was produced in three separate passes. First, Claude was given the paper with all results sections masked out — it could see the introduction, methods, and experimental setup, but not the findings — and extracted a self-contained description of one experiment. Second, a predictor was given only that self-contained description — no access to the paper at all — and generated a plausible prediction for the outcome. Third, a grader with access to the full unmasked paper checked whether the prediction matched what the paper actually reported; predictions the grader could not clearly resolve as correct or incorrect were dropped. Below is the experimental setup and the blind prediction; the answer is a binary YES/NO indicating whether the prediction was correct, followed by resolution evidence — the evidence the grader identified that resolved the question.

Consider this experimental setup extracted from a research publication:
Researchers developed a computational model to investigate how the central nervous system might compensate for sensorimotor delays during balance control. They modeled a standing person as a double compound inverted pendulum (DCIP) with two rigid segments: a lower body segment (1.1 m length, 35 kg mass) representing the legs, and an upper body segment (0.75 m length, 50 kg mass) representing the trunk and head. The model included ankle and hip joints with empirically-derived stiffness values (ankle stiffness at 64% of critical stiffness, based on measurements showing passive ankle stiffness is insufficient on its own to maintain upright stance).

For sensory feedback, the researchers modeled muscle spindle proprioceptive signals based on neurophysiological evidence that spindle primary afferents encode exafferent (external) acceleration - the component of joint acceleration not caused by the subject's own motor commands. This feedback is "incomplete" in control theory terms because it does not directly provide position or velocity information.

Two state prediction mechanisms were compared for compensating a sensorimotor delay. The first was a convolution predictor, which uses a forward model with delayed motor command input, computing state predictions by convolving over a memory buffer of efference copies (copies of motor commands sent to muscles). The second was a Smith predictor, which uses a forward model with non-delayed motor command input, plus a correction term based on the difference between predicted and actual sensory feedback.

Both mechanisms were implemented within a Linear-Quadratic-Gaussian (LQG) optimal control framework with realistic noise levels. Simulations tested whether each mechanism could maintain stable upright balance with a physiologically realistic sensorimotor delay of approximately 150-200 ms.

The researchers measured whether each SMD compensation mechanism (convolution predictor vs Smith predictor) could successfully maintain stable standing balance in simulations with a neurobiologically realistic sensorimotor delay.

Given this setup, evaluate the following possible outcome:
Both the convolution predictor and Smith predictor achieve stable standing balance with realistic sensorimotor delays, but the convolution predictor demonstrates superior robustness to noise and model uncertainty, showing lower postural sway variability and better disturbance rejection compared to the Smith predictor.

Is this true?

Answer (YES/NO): NO